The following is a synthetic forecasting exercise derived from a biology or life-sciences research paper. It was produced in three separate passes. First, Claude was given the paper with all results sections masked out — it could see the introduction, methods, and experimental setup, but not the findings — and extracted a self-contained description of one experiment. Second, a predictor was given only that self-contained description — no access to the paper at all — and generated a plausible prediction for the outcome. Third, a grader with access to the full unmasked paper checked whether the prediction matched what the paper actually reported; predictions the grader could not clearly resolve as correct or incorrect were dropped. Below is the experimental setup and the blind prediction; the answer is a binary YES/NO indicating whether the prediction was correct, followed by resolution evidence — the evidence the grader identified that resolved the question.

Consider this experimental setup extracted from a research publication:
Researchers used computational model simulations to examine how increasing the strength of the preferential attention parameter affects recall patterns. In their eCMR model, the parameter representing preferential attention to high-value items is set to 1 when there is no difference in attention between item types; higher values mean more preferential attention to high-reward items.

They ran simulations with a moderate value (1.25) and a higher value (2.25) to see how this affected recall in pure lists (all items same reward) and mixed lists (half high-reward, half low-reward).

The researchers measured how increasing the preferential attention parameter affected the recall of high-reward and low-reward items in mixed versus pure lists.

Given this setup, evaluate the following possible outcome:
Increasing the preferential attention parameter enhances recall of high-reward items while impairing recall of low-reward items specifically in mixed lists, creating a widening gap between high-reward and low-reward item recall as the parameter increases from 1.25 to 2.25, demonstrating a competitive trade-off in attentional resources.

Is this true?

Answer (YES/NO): YES